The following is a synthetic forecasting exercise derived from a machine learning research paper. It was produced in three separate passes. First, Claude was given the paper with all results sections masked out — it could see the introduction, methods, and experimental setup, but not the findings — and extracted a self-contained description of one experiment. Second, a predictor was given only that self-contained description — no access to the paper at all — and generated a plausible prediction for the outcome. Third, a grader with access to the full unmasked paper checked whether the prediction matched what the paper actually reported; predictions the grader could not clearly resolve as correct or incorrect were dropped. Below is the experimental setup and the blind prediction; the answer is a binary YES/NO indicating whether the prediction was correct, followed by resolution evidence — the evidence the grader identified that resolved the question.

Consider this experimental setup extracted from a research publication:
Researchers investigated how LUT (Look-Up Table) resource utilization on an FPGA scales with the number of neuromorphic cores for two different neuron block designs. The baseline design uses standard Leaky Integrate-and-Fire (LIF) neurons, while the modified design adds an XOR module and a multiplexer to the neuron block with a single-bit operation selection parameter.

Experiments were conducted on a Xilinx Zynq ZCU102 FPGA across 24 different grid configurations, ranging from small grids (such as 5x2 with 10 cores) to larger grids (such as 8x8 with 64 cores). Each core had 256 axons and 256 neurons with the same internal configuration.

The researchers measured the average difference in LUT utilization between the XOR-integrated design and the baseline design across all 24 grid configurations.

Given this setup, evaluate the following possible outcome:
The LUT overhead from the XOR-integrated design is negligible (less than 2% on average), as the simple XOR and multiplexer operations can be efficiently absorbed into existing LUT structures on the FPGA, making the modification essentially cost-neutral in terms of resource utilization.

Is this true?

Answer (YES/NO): YES